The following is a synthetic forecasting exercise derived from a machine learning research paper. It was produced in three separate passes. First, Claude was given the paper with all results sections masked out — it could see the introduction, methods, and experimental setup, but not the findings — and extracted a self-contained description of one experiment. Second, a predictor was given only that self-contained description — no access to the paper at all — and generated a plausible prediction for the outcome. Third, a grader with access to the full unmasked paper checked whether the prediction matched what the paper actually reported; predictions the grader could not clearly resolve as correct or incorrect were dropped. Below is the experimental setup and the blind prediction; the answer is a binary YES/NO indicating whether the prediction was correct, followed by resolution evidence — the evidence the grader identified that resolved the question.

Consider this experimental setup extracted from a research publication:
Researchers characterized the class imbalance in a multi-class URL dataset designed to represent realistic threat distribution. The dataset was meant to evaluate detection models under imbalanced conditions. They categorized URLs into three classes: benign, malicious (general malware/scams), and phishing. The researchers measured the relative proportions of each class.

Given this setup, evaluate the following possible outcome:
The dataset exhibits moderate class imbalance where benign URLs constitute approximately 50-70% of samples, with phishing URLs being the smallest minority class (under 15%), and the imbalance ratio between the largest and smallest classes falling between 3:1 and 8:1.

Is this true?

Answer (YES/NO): NO